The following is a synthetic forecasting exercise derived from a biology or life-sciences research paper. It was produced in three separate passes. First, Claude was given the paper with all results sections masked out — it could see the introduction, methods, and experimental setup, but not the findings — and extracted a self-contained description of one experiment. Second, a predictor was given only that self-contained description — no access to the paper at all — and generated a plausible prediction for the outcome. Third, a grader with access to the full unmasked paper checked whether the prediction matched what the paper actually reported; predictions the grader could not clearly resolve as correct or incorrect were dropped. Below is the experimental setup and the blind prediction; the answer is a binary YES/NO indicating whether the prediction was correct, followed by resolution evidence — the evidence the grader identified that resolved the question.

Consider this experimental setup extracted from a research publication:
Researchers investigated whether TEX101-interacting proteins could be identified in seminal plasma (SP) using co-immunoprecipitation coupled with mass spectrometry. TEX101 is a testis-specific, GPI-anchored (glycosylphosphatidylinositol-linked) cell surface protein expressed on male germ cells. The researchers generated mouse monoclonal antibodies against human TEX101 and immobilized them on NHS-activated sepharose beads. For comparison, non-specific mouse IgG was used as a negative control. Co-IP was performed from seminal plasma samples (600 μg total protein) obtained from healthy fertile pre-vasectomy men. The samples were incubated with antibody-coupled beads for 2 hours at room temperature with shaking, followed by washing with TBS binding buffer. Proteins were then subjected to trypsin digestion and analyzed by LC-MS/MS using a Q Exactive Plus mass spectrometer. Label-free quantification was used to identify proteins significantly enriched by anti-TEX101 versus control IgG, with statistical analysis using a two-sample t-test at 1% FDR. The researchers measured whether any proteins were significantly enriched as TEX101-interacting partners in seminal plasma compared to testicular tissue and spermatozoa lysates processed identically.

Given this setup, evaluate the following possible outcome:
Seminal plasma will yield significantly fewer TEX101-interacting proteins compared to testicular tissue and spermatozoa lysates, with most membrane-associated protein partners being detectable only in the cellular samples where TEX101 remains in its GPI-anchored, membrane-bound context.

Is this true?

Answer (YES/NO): YES